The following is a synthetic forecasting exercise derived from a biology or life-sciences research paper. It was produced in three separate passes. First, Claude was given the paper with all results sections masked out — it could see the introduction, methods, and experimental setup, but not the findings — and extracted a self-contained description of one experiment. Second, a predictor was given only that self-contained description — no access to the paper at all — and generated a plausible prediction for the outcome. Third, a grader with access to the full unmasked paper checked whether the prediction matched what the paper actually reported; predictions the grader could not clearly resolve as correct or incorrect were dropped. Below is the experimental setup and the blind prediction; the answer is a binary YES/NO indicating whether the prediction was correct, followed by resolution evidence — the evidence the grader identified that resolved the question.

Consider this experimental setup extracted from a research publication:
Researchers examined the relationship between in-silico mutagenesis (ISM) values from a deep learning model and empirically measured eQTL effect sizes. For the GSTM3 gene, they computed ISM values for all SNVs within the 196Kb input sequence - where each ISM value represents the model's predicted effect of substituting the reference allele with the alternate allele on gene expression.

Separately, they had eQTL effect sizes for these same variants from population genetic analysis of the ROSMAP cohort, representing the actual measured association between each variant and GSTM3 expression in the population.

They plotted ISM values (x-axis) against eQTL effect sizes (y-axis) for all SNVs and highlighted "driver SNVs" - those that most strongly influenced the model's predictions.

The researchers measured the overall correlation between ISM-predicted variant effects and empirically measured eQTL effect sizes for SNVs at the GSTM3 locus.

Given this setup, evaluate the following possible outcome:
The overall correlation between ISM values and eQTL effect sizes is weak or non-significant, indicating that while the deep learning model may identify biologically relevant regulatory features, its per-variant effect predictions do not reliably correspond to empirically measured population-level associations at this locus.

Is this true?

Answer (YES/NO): NO